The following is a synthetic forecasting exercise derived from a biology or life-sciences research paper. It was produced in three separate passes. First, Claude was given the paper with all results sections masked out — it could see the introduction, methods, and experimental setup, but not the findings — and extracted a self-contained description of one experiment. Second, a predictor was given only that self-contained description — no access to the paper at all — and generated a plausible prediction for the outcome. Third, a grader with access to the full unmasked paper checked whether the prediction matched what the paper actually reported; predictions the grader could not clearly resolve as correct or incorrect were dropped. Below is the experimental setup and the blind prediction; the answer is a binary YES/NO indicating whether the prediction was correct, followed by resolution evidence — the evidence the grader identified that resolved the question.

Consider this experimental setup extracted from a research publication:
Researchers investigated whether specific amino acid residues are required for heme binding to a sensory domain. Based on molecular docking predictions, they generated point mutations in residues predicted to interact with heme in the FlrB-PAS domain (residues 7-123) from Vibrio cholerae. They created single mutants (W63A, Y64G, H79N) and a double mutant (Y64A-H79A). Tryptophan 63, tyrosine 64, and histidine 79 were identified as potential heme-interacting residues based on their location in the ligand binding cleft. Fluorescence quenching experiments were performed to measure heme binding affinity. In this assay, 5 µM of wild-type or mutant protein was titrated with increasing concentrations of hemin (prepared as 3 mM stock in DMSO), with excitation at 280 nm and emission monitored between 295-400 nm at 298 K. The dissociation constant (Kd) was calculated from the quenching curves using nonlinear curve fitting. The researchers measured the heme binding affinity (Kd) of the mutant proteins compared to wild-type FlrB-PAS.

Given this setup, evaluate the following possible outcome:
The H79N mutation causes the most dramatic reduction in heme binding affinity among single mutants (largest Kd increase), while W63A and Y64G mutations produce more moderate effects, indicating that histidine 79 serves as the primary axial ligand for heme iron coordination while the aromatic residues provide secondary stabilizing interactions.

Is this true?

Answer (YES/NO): NO